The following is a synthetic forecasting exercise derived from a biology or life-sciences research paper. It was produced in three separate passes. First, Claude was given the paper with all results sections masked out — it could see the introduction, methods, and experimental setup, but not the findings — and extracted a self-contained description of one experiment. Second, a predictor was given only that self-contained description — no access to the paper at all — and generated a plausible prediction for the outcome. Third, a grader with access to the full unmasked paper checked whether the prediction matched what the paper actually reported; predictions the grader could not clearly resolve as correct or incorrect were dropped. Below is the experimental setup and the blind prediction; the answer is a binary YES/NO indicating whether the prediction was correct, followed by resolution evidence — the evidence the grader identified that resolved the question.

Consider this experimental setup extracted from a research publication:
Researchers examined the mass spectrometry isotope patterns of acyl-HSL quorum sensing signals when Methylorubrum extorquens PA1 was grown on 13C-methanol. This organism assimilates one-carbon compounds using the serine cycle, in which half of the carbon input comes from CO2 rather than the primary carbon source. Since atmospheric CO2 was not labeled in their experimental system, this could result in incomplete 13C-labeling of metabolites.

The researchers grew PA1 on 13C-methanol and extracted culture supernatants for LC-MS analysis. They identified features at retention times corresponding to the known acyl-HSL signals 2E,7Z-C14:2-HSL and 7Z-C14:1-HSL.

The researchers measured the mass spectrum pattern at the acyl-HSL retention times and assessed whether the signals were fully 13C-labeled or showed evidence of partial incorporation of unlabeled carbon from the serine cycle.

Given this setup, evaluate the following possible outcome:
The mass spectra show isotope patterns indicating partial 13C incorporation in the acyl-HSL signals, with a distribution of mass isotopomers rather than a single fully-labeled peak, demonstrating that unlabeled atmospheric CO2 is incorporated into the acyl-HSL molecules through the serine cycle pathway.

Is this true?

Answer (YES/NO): NO